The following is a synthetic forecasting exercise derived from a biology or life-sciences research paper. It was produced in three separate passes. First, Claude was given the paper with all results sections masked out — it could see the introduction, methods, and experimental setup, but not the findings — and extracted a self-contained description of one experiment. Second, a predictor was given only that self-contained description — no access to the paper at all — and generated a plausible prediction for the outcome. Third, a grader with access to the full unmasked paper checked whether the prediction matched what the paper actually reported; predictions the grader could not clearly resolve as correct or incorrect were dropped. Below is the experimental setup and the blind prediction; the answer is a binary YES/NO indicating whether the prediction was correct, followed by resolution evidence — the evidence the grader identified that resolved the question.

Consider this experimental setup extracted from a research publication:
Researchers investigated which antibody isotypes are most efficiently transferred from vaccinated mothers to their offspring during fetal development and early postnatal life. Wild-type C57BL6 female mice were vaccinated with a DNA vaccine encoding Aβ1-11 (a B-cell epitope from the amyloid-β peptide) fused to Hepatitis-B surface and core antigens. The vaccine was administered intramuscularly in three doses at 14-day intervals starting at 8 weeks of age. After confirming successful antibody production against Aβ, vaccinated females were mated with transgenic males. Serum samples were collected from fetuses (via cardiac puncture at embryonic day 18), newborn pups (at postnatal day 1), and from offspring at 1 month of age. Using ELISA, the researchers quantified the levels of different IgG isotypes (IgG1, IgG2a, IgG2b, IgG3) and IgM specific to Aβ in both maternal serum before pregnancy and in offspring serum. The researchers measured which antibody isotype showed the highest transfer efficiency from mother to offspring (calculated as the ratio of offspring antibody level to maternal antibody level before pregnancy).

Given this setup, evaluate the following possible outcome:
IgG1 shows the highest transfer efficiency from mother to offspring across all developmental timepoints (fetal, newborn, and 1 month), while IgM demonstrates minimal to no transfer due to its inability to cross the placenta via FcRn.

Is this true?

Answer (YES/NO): NO